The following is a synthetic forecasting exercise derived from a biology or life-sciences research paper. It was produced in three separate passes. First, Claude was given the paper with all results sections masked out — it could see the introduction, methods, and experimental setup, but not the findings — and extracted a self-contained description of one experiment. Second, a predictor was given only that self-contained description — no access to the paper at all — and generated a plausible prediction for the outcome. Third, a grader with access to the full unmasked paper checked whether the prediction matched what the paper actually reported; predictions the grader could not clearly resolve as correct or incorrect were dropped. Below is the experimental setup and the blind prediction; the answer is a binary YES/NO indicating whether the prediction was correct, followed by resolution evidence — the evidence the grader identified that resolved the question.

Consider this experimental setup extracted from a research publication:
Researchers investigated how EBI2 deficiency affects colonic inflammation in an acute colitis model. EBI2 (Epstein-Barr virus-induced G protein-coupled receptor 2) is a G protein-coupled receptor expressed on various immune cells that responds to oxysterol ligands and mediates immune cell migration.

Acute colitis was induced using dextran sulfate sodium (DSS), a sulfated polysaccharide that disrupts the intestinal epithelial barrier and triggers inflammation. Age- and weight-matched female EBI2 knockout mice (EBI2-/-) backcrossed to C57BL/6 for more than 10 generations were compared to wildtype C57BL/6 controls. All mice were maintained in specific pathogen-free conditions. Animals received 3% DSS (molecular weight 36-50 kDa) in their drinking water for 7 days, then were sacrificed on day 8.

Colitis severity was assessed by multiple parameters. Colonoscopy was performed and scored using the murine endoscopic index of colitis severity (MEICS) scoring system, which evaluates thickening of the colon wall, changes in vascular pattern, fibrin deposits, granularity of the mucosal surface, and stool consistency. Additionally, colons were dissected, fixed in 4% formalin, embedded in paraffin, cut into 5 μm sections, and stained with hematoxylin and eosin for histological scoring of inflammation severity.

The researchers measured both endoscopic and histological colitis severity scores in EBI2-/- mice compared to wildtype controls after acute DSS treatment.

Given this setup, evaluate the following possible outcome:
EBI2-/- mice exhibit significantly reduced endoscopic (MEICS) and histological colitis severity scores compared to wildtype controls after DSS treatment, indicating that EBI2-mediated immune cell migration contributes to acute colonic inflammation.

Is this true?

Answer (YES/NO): NO